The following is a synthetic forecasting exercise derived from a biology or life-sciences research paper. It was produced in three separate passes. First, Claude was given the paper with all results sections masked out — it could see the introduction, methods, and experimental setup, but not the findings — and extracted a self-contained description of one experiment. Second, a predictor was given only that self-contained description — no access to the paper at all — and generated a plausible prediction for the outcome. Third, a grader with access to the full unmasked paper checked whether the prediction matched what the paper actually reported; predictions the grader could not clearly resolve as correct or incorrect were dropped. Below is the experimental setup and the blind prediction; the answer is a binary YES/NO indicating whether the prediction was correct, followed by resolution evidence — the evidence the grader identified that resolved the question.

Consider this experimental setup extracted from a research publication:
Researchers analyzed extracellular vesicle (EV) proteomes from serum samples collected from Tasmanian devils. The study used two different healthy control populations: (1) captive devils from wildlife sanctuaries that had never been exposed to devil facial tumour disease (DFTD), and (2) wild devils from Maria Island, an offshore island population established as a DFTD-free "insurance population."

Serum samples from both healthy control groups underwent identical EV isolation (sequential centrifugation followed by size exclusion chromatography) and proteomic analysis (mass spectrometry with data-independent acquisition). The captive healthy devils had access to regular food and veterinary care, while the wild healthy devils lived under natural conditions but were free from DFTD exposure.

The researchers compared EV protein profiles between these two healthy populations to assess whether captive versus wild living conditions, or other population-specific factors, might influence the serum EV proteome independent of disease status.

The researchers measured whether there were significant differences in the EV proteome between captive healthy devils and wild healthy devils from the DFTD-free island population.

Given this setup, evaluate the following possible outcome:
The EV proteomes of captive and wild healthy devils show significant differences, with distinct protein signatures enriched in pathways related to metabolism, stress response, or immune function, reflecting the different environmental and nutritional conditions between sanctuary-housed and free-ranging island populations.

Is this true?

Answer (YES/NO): NO